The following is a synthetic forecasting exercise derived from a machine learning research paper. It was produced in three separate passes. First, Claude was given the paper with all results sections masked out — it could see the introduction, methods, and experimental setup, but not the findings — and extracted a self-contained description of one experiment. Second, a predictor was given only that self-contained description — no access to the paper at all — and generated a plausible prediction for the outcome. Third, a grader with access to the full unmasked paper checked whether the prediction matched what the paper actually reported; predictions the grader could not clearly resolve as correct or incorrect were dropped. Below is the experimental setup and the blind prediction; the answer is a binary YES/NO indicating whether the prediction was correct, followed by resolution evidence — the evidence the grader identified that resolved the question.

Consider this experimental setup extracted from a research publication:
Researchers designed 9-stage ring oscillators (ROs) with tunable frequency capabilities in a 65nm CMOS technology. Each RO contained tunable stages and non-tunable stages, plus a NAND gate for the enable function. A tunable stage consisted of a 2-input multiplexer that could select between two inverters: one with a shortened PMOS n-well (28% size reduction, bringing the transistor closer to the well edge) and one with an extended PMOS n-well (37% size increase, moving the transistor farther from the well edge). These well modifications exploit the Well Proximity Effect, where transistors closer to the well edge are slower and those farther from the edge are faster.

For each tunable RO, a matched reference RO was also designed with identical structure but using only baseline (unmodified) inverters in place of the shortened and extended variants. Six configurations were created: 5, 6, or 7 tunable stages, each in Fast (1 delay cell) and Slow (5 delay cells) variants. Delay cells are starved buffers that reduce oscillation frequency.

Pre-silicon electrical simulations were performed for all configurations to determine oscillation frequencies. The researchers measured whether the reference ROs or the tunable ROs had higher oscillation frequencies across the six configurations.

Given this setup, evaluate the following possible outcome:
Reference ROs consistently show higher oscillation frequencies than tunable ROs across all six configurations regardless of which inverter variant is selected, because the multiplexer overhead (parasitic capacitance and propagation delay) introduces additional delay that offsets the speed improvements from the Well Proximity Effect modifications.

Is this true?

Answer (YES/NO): NO